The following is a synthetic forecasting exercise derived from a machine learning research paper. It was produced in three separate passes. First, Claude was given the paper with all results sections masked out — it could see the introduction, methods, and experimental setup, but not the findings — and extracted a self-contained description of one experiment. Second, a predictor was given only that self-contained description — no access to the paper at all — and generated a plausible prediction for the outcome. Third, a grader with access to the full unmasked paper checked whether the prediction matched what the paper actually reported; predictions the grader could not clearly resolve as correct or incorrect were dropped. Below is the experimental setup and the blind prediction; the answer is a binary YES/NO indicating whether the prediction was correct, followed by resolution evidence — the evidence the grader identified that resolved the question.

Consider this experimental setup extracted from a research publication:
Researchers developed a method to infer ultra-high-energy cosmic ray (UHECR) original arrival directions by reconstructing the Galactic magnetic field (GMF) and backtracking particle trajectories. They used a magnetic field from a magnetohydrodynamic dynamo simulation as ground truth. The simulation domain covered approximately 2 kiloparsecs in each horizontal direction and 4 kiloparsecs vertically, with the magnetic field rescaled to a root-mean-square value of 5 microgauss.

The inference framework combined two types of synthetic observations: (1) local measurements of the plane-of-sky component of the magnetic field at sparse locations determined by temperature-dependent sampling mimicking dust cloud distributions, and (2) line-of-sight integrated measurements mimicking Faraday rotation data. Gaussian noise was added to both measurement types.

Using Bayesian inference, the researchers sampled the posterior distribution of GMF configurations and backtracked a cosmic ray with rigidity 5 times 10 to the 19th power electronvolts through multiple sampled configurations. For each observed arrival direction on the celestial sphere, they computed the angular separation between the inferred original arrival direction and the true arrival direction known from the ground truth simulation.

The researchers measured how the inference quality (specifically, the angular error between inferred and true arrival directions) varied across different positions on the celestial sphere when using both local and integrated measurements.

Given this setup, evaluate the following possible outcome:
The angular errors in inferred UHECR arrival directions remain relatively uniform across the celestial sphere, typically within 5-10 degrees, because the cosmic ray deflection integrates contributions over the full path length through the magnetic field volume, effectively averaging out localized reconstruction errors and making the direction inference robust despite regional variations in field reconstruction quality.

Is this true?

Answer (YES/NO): NO